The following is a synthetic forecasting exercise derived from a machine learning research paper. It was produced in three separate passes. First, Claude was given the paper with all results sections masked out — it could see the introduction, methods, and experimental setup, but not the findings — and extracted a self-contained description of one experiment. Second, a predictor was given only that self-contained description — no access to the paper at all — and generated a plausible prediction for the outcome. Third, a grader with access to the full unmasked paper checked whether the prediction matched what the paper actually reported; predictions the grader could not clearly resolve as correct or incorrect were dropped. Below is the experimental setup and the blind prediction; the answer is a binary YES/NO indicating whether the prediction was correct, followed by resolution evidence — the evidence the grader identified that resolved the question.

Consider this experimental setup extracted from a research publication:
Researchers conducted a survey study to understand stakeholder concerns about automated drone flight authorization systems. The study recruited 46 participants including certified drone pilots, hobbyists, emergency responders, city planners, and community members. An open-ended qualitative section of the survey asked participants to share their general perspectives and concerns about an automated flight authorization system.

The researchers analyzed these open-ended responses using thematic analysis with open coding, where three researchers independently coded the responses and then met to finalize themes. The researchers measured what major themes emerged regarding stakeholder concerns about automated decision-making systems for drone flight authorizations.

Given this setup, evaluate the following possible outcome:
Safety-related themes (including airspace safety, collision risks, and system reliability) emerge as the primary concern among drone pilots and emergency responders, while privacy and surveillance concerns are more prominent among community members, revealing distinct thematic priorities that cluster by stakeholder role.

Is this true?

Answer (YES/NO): NO